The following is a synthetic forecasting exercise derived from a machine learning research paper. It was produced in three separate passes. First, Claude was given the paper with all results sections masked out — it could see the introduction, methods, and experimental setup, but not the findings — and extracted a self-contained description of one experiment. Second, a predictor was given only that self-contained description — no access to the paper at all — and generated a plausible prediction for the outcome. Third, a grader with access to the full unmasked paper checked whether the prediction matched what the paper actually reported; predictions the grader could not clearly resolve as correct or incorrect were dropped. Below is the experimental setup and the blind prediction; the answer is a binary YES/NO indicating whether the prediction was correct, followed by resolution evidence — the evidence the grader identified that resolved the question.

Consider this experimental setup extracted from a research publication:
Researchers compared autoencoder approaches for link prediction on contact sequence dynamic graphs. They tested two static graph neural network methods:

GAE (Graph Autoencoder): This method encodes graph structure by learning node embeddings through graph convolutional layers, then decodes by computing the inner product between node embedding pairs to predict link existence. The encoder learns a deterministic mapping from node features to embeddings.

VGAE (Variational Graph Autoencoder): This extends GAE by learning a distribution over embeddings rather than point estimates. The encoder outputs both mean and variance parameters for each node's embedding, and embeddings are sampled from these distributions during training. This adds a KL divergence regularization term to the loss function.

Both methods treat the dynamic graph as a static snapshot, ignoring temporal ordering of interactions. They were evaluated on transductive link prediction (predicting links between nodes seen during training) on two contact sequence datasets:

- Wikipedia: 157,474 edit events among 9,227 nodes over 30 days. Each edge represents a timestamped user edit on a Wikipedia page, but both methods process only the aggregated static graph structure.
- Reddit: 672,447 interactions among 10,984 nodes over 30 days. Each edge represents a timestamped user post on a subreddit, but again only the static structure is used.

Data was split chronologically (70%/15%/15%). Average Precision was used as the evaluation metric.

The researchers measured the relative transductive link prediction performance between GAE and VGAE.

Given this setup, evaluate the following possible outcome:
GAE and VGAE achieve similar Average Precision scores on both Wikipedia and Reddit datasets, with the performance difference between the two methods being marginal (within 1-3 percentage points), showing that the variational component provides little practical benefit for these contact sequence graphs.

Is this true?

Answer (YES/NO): YES